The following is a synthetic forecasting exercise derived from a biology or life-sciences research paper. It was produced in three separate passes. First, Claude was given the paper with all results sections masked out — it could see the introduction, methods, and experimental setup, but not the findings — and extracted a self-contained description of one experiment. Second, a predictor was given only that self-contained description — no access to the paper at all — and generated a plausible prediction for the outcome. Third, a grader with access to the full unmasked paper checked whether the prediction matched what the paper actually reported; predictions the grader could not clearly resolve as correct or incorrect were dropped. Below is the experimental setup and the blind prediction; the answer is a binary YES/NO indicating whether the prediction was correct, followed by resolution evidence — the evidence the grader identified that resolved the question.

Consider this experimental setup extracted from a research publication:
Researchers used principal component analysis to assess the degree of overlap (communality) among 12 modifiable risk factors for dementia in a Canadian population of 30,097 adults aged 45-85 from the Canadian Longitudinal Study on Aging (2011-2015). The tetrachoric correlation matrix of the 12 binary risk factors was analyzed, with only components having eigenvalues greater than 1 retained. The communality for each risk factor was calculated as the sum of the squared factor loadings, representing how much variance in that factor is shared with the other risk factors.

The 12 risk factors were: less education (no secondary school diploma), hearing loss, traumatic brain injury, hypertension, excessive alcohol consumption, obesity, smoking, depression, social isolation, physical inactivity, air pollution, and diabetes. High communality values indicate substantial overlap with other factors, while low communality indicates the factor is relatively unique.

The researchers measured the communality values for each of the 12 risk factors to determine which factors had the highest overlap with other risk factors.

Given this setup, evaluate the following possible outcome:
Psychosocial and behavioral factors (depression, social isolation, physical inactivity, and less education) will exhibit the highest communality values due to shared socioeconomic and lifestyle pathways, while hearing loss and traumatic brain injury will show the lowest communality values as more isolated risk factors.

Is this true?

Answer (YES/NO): NO